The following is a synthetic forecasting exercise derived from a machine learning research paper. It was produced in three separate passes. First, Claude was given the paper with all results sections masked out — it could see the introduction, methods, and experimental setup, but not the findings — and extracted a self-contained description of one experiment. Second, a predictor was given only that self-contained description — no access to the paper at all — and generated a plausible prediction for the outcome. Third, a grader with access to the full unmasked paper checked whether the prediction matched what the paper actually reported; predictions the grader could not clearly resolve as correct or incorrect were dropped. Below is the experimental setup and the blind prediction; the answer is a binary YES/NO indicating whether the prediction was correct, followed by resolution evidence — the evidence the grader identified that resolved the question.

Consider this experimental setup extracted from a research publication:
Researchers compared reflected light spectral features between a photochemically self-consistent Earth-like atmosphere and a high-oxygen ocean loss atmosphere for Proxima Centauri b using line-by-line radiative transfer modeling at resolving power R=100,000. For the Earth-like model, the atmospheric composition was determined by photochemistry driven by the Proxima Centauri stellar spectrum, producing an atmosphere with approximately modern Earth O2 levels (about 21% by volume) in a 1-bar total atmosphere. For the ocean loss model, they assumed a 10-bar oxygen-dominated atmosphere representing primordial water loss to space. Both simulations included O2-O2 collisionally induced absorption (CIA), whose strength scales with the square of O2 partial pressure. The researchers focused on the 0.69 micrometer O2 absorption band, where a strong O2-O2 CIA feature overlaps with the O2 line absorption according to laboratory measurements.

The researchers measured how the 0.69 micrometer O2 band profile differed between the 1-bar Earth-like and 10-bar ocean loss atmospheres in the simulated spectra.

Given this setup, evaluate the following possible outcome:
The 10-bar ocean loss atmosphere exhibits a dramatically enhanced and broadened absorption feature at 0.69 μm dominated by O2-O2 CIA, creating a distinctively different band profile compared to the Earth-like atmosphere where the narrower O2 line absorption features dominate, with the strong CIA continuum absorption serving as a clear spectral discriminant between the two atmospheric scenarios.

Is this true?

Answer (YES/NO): NO